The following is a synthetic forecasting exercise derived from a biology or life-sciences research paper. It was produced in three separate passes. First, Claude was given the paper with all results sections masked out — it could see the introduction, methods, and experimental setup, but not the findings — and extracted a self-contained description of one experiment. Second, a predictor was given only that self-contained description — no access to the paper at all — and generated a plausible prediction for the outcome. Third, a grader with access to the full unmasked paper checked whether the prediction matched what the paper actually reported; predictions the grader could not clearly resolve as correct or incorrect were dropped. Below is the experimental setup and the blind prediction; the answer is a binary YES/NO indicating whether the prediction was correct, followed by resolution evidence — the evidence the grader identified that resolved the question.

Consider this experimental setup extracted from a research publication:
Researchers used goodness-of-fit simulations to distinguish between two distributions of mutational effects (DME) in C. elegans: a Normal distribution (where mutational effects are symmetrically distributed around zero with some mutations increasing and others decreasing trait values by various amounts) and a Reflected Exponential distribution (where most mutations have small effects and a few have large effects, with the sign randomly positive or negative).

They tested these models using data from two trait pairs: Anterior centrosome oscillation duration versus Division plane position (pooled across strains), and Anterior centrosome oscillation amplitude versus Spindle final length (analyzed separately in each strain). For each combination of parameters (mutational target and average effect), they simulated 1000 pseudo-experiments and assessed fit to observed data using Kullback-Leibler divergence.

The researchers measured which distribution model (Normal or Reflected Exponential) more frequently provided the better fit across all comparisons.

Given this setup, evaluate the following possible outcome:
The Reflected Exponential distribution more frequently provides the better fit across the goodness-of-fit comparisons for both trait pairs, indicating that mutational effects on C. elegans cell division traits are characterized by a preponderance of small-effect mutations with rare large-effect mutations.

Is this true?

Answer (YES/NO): NO